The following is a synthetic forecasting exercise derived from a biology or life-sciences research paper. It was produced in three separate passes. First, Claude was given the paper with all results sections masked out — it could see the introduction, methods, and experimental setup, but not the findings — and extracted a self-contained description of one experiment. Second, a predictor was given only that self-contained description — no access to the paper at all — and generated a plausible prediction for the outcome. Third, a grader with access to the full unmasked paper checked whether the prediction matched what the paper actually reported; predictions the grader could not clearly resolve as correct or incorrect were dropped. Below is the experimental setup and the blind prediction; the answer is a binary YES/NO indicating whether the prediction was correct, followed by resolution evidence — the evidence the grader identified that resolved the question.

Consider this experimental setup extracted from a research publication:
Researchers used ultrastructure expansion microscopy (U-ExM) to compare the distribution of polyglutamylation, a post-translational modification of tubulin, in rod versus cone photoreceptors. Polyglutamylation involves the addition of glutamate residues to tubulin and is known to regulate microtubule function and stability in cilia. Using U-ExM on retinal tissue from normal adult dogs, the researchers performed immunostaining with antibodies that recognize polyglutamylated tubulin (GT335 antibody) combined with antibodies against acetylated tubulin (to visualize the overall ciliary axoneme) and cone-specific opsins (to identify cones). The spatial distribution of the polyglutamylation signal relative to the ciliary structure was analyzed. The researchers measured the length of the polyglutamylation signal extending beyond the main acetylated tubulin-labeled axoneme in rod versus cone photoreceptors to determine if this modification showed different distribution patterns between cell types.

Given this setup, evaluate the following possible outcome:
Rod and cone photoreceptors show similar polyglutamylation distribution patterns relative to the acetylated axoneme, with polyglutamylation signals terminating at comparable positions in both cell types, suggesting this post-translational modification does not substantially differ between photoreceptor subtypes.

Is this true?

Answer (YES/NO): NO